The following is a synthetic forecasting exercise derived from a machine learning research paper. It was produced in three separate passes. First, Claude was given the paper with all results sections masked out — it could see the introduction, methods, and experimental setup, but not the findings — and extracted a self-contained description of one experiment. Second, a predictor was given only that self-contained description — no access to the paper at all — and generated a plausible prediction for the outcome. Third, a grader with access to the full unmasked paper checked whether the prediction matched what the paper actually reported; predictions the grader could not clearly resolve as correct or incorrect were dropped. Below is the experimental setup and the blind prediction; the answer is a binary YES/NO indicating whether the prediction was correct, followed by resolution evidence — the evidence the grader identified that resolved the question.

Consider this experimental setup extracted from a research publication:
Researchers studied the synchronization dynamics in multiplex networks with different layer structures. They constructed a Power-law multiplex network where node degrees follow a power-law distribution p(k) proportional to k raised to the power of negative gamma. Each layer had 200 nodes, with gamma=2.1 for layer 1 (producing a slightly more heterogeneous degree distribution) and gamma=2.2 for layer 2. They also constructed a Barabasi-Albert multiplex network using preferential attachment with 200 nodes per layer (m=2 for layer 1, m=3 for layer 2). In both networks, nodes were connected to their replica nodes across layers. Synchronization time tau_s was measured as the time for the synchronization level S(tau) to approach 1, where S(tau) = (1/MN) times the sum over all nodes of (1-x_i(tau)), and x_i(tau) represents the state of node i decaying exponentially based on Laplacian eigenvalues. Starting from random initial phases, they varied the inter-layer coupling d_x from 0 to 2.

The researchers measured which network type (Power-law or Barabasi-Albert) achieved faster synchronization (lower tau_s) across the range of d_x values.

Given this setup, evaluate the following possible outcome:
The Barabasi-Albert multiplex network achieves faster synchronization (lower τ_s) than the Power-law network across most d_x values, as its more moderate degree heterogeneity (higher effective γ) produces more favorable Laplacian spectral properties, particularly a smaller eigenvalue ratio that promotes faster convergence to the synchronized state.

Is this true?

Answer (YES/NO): YES